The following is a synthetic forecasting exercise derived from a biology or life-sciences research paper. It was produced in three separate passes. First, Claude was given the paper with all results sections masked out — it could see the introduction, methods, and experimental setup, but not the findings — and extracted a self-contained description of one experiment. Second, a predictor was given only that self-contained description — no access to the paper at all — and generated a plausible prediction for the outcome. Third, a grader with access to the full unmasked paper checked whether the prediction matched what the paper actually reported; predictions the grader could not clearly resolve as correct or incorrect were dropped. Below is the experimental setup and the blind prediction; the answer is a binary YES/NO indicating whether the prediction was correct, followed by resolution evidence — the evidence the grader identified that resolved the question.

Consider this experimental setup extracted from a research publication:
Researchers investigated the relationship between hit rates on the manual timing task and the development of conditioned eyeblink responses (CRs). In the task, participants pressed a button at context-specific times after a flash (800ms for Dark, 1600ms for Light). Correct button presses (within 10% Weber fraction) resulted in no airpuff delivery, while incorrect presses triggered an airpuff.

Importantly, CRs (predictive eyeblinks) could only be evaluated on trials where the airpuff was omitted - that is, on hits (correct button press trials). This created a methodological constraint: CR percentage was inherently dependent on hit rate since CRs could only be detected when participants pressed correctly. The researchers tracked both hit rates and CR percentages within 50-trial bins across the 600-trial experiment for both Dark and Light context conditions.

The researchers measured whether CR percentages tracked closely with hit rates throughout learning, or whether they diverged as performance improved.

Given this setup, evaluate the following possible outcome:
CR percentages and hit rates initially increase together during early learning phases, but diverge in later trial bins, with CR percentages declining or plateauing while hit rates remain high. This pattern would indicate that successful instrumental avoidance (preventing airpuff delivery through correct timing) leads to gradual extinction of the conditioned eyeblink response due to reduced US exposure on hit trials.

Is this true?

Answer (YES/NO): NO